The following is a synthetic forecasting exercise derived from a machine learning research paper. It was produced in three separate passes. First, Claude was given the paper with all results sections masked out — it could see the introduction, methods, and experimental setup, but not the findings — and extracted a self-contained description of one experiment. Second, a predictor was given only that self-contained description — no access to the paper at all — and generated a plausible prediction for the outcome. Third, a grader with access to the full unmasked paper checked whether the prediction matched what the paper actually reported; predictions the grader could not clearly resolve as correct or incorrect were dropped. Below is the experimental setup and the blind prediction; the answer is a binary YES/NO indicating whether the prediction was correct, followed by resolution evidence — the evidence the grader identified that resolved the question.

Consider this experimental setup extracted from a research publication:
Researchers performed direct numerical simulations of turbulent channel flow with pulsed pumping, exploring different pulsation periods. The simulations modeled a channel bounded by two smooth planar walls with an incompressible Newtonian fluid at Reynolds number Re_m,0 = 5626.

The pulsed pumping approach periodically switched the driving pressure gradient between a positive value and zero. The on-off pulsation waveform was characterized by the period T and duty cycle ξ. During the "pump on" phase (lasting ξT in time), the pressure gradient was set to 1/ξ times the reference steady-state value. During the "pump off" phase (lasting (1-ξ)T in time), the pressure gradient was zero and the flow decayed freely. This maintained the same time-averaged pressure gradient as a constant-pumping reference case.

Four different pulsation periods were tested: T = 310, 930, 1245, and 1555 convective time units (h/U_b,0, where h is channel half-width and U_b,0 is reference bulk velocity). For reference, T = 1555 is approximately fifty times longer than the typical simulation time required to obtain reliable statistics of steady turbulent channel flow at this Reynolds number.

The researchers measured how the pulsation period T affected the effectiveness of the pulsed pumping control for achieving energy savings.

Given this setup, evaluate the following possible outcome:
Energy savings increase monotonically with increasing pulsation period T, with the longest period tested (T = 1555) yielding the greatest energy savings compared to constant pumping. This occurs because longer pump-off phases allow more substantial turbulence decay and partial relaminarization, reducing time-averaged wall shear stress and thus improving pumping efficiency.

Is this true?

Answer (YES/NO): YES